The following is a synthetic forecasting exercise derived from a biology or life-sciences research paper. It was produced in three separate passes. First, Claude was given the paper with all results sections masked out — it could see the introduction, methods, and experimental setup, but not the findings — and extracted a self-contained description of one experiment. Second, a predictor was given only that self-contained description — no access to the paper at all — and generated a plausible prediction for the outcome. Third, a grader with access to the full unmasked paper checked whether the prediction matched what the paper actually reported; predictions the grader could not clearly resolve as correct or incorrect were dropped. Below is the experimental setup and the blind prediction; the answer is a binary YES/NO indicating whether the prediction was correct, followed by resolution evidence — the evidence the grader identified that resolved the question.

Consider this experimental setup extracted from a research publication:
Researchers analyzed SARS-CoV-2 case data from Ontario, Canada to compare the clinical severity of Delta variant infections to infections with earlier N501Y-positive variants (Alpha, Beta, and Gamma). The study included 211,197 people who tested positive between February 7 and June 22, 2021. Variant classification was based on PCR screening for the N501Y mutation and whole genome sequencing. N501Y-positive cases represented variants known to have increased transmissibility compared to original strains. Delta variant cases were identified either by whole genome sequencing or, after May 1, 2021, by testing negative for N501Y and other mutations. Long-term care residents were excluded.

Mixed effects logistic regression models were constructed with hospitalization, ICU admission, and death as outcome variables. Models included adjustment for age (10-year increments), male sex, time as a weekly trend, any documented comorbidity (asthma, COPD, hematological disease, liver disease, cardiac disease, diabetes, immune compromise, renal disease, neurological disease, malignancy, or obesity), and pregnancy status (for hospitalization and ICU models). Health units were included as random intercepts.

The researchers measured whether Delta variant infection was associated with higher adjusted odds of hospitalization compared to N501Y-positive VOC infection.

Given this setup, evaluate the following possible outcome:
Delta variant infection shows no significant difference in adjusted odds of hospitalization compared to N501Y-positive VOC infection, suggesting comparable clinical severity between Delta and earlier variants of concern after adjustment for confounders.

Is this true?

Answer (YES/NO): NO